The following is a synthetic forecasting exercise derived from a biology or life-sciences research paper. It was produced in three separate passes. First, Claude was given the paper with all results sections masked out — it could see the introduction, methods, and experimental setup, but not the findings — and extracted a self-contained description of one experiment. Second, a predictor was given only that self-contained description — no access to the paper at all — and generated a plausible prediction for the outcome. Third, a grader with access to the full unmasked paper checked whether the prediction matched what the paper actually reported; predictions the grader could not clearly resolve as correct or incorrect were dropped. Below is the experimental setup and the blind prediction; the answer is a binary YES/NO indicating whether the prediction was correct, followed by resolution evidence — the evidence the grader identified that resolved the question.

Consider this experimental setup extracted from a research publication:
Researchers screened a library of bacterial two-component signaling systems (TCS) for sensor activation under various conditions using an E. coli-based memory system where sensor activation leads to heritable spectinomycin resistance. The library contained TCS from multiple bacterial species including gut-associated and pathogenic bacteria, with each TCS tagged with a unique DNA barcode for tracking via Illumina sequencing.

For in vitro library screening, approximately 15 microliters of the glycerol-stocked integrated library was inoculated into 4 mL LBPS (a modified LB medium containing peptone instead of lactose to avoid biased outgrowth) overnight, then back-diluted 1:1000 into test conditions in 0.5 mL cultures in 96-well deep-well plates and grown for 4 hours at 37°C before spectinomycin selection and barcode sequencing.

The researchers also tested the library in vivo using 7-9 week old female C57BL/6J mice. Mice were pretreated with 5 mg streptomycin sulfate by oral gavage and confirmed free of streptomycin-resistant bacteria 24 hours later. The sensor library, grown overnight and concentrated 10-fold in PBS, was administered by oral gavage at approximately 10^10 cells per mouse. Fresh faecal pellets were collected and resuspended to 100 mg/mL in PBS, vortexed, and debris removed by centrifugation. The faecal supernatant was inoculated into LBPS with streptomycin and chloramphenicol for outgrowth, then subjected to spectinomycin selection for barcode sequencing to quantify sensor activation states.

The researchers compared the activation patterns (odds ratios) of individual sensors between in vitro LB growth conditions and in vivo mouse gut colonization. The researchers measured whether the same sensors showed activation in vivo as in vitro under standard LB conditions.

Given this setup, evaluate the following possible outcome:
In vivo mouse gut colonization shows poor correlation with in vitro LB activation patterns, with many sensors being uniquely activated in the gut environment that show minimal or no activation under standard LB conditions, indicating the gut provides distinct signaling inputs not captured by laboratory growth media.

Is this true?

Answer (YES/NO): NO